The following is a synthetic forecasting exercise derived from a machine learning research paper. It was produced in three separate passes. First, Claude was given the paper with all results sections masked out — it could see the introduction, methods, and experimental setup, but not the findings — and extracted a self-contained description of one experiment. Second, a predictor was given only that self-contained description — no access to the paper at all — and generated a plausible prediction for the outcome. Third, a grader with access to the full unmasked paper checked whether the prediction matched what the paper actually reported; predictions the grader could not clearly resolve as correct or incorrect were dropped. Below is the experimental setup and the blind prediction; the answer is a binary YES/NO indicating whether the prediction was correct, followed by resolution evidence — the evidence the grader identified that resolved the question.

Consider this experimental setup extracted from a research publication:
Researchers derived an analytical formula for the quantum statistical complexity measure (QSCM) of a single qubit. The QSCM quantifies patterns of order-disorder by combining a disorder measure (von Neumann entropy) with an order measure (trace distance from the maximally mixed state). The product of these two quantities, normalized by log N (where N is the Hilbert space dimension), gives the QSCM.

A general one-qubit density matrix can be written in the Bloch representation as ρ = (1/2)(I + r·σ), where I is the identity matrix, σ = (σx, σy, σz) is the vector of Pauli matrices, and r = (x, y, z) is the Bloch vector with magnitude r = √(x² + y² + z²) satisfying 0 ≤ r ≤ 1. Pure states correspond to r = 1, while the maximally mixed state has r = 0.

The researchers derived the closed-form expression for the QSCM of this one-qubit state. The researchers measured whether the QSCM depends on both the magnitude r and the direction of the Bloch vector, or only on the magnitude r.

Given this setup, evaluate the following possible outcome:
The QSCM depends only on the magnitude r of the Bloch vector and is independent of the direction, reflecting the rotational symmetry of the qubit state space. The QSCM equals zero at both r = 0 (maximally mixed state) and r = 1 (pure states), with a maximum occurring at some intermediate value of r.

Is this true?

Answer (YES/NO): YES